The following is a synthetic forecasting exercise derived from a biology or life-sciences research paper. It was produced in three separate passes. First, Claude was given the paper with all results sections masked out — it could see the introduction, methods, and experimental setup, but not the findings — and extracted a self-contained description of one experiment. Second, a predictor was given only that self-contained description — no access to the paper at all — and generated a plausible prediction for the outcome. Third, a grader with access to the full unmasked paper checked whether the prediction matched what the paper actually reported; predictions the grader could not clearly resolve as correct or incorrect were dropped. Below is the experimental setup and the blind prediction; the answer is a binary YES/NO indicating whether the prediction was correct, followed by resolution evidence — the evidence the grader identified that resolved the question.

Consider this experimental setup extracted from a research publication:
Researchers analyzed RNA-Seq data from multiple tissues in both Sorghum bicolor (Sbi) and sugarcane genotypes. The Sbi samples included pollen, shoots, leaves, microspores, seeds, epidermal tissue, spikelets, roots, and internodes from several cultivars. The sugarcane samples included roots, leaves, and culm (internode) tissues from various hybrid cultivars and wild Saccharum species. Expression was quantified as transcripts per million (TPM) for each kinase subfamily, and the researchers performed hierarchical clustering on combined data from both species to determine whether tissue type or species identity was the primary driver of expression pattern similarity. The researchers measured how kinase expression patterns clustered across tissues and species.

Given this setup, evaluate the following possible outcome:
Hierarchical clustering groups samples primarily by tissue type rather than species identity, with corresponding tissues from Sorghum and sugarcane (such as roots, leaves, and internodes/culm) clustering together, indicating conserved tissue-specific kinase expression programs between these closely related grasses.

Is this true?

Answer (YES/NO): NO